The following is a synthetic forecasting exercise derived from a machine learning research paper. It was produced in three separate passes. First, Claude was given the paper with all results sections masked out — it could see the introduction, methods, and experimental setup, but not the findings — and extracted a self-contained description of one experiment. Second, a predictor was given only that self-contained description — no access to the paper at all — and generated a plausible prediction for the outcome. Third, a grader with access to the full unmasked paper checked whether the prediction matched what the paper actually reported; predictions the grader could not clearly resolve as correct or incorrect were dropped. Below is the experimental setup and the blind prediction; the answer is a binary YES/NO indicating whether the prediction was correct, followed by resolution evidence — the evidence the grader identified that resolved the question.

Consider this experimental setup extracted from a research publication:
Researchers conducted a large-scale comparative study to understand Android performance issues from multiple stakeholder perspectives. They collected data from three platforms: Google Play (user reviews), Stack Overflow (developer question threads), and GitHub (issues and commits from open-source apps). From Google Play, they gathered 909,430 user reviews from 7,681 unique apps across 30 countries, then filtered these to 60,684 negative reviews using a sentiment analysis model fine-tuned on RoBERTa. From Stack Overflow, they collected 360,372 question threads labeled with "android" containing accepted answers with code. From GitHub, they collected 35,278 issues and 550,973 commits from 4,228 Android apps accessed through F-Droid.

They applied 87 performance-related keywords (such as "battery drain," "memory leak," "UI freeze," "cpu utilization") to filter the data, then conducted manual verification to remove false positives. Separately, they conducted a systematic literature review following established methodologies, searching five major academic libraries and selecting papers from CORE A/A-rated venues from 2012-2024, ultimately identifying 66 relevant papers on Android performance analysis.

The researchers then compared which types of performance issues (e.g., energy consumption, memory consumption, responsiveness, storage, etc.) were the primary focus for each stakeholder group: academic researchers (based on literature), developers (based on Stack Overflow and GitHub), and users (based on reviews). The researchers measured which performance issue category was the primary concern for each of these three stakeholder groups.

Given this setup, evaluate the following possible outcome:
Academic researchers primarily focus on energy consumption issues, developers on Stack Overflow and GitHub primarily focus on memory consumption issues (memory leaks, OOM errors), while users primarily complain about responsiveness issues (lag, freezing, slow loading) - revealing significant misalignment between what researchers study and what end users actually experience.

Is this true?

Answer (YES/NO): YES